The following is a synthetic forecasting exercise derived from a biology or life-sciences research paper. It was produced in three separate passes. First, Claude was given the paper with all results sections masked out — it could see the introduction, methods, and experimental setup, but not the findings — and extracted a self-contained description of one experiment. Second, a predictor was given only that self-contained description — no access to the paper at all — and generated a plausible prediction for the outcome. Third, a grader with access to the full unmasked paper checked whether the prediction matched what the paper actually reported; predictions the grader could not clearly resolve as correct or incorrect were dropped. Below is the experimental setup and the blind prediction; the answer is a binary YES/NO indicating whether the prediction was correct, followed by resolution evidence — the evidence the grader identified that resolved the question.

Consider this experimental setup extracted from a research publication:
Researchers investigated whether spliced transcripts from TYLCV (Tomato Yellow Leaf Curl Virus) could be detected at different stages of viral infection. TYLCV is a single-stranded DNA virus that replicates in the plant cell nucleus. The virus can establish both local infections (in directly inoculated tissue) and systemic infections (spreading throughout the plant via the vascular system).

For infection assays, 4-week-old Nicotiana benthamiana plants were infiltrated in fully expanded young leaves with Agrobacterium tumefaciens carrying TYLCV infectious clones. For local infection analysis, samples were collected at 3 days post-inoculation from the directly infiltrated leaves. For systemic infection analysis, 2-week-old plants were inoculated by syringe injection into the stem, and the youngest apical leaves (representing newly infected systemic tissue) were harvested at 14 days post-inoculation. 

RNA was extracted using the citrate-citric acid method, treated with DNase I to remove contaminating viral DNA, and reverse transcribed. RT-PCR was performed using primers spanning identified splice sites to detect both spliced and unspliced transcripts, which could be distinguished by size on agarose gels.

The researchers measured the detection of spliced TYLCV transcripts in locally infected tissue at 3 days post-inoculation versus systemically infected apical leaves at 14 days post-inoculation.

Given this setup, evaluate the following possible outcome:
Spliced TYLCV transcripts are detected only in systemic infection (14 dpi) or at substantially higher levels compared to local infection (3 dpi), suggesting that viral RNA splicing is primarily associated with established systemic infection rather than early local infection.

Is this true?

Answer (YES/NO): NO